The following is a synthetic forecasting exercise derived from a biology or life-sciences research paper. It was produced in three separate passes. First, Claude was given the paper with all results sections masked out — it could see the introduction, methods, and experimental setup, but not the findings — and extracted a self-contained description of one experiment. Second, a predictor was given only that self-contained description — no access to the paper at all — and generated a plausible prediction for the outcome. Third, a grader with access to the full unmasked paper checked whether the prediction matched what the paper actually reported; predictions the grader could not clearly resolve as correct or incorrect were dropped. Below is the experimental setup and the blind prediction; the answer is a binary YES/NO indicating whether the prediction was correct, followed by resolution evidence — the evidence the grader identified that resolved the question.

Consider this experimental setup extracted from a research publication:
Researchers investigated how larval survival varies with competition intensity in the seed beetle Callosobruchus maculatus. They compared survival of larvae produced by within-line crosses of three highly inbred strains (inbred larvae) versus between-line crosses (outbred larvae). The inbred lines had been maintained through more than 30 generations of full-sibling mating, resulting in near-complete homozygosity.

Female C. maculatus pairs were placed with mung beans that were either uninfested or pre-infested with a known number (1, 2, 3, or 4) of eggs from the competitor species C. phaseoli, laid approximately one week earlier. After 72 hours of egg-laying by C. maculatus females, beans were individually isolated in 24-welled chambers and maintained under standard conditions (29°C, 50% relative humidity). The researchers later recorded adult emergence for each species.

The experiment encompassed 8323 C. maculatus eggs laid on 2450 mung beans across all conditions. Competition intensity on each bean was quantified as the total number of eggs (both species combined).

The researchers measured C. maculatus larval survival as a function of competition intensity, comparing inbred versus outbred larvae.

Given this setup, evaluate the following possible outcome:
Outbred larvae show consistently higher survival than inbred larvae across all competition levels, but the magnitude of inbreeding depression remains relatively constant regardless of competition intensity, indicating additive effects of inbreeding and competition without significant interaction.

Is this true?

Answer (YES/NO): NO